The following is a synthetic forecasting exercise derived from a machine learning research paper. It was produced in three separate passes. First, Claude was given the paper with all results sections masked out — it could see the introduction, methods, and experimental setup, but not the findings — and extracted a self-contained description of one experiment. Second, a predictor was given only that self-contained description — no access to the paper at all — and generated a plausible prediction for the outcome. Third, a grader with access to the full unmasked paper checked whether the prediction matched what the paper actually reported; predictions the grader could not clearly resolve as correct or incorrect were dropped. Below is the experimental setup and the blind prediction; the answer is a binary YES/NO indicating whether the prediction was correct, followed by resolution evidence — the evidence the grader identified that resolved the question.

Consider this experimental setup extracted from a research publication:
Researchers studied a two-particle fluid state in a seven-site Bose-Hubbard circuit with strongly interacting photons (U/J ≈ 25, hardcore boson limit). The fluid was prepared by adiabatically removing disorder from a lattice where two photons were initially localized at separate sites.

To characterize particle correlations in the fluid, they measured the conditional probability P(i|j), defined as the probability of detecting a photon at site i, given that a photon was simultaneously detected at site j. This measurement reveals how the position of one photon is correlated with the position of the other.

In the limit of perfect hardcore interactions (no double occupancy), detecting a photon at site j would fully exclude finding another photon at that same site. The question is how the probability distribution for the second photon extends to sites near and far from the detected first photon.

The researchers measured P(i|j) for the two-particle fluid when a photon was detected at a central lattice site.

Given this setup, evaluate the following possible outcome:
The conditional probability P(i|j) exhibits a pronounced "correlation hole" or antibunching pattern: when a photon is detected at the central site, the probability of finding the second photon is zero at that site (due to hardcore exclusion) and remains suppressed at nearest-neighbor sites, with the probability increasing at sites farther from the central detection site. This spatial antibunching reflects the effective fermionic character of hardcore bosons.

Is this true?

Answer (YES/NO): YES